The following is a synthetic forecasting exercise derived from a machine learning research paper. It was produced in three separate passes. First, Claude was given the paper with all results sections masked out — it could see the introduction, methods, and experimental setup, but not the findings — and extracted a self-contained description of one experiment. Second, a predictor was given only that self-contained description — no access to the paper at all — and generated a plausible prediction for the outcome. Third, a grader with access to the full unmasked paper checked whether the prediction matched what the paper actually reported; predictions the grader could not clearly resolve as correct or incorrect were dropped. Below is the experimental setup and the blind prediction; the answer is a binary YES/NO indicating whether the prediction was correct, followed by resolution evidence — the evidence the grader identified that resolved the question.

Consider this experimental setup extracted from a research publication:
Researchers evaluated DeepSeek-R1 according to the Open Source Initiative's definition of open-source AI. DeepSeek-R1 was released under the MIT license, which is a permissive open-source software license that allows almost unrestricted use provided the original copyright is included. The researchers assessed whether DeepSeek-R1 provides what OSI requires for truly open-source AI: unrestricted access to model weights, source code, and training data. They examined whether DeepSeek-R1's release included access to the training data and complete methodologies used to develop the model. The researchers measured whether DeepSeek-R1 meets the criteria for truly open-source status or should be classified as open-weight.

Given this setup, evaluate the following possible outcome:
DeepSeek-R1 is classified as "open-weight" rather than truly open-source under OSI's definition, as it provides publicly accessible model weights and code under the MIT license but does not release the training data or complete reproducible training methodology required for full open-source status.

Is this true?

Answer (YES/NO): YES